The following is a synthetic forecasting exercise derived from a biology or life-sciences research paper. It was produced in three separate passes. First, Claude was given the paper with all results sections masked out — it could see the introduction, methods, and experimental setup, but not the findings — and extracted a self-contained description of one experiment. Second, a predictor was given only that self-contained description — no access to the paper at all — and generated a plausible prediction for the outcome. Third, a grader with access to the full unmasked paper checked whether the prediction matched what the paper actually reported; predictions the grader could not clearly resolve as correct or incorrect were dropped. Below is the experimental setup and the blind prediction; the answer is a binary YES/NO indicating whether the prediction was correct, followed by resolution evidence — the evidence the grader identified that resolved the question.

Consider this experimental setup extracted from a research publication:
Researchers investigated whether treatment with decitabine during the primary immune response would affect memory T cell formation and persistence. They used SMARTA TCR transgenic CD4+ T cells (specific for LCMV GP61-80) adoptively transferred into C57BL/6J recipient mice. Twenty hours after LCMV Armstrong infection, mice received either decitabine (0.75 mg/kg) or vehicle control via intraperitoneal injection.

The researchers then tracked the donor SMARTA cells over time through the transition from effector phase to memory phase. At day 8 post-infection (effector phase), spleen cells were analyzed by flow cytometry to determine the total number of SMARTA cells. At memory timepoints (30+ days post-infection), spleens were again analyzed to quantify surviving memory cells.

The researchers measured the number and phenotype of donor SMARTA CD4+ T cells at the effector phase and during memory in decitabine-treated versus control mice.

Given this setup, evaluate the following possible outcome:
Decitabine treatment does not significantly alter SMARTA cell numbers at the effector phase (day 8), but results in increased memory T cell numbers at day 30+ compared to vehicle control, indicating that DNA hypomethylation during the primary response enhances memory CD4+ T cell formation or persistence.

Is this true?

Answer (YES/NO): YES